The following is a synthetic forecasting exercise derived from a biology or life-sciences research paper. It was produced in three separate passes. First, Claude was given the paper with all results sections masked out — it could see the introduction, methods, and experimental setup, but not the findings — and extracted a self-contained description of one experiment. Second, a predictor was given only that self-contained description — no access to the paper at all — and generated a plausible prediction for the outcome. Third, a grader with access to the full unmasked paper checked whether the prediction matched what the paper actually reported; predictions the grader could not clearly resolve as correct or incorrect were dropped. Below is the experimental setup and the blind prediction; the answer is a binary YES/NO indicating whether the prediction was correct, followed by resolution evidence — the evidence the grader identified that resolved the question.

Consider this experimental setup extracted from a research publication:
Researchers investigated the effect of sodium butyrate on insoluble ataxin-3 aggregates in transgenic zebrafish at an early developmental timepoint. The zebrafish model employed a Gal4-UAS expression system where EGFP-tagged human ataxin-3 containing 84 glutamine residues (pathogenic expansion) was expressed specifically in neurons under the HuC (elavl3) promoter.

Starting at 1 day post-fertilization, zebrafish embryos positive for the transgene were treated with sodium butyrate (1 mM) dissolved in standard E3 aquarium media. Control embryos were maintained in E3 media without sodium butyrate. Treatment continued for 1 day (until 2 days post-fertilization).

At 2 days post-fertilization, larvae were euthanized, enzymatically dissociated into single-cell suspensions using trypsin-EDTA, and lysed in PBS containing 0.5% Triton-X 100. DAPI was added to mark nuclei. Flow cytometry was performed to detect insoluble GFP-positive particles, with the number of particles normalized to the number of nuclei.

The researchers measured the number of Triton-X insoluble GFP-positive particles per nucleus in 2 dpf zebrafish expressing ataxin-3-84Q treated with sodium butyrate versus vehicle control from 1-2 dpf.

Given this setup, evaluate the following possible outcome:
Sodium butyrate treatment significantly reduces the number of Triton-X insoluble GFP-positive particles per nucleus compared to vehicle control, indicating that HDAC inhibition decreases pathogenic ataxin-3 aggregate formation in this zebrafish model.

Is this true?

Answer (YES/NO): NO